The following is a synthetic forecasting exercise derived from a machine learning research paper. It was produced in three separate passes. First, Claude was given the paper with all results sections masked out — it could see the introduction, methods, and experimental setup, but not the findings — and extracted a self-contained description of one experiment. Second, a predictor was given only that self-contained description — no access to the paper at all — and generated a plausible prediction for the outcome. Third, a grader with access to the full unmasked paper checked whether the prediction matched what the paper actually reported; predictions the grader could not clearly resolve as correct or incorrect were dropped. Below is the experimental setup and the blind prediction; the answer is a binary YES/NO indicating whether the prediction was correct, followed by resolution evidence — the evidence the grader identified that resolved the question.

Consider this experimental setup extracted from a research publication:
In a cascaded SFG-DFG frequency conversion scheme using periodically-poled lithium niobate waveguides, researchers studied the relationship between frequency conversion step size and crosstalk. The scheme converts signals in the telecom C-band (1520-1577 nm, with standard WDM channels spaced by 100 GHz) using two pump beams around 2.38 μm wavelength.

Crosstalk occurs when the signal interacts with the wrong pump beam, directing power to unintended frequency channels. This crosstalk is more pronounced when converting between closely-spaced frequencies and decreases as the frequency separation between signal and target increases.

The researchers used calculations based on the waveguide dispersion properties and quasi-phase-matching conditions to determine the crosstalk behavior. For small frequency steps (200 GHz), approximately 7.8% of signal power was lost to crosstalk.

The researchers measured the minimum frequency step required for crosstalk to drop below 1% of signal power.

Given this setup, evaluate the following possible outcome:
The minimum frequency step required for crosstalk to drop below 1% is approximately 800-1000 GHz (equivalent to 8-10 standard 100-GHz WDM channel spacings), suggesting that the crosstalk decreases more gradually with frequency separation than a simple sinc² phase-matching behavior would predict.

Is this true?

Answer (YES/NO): NO